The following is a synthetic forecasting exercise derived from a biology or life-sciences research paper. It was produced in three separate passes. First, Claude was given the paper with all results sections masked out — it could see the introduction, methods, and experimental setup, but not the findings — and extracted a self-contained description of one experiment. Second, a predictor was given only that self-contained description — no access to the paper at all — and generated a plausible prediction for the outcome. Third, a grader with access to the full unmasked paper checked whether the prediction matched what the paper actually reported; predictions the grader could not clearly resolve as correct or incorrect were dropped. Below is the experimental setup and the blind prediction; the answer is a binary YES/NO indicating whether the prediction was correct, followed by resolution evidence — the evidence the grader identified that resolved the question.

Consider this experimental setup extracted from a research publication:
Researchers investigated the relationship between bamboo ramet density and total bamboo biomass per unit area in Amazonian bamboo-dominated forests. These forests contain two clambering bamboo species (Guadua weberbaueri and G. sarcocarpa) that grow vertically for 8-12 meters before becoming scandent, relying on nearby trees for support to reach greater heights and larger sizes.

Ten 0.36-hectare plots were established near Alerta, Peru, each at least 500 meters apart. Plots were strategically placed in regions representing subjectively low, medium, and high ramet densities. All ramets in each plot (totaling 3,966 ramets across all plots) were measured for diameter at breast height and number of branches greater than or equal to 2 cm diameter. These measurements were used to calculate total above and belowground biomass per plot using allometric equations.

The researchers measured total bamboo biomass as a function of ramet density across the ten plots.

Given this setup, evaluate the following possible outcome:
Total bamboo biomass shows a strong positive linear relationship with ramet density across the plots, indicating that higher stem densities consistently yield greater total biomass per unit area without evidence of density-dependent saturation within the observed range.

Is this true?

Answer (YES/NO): NO